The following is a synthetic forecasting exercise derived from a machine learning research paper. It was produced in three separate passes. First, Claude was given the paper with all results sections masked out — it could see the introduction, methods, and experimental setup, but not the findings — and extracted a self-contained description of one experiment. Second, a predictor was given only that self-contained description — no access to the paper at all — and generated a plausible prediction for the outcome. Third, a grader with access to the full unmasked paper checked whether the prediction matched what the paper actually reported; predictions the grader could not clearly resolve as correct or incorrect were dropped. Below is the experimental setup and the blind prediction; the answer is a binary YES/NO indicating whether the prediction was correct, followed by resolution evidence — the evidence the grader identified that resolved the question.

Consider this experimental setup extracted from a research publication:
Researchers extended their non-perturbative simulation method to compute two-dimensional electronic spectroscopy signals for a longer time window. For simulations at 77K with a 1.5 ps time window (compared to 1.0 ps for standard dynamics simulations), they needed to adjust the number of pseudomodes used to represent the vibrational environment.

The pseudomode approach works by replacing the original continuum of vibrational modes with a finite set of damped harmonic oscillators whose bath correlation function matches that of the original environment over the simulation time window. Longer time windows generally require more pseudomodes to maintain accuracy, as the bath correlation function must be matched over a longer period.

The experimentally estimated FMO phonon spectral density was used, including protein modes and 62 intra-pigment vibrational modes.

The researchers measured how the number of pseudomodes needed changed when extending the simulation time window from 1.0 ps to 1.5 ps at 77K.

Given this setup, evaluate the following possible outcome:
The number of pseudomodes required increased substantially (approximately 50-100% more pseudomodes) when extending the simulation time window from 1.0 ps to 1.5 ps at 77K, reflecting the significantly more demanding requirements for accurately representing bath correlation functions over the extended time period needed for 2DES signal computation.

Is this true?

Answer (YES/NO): NO